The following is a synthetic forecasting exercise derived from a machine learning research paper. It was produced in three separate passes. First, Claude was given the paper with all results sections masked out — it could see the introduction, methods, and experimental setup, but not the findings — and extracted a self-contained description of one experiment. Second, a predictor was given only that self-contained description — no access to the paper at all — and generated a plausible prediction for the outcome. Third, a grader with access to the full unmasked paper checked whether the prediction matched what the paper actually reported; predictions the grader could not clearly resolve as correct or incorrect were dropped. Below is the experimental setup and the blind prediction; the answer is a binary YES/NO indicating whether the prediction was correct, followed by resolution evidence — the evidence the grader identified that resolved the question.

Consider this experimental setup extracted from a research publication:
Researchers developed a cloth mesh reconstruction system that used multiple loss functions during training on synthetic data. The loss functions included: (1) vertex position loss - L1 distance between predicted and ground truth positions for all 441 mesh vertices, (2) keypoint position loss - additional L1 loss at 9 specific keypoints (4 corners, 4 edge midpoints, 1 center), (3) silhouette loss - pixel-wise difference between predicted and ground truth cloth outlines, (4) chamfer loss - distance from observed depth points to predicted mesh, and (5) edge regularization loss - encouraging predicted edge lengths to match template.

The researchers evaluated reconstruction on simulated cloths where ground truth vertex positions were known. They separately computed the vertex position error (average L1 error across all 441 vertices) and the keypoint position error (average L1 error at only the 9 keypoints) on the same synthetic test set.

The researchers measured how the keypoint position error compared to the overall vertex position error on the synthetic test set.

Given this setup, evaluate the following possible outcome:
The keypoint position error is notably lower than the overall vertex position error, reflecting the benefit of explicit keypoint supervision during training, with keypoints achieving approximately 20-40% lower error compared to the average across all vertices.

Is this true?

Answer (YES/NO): NO